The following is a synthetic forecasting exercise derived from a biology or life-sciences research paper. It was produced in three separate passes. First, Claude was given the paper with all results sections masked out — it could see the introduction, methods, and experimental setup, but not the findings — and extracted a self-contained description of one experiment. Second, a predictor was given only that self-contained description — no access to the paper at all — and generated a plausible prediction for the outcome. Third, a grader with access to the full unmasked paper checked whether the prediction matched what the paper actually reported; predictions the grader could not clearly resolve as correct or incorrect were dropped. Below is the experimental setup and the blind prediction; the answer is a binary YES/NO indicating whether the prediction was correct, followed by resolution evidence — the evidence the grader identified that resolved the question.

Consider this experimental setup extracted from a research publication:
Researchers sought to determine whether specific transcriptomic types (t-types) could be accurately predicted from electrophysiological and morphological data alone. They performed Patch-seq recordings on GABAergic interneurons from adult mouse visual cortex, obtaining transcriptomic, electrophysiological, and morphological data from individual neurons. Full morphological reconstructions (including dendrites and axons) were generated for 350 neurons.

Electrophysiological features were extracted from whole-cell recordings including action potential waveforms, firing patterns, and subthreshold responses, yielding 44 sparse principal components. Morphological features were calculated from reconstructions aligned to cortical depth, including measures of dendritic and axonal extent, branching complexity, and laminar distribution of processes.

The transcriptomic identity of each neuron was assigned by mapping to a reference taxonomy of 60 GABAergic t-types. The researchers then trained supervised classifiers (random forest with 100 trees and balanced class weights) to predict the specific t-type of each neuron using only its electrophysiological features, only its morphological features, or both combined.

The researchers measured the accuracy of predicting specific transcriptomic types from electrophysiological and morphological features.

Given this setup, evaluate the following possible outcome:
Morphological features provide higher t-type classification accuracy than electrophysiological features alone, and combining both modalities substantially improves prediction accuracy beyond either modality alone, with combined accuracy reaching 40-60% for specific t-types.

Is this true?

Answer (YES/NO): NO